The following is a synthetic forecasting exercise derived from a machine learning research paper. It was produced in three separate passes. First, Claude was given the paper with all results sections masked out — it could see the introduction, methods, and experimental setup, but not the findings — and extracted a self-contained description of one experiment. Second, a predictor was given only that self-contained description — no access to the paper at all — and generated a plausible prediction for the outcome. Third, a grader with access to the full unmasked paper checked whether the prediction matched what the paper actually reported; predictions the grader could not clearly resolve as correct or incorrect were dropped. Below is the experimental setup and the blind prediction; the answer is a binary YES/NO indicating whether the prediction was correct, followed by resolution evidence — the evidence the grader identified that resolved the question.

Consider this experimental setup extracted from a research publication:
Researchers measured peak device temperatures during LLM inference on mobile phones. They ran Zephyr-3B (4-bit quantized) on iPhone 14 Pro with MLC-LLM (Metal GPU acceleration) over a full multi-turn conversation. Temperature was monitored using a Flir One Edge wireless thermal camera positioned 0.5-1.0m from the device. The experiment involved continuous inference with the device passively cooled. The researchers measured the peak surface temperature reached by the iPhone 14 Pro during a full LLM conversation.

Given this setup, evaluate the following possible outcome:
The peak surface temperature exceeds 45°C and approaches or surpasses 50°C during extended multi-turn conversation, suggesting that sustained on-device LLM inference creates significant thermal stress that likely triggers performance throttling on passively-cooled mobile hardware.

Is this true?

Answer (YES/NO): YES